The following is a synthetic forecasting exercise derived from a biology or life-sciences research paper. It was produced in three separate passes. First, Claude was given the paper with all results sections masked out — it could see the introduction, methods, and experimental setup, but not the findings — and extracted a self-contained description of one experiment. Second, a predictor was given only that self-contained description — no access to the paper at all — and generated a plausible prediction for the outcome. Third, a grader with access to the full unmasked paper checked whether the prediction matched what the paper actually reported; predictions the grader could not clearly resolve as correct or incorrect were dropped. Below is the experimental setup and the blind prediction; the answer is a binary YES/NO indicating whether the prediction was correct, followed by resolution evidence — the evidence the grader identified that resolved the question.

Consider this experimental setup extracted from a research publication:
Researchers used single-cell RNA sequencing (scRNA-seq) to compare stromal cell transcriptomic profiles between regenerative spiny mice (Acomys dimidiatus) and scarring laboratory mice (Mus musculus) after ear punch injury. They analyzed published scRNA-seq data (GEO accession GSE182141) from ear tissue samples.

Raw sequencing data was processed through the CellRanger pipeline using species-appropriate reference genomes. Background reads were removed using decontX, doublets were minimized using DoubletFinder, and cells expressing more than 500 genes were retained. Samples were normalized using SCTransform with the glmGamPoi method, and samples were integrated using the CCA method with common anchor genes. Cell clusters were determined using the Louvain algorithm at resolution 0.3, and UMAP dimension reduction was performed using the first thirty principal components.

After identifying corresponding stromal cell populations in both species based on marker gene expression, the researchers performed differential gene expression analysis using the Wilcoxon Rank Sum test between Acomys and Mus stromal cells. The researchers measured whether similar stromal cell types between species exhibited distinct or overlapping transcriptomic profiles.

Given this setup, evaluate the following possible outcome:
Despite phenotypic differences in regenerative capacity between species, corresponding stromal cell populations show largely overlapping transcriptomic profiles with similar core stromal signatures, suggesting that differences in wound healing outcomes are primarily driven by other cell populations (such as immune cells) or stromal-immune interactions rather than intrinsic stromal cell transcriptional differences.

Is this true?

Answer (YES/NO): NO